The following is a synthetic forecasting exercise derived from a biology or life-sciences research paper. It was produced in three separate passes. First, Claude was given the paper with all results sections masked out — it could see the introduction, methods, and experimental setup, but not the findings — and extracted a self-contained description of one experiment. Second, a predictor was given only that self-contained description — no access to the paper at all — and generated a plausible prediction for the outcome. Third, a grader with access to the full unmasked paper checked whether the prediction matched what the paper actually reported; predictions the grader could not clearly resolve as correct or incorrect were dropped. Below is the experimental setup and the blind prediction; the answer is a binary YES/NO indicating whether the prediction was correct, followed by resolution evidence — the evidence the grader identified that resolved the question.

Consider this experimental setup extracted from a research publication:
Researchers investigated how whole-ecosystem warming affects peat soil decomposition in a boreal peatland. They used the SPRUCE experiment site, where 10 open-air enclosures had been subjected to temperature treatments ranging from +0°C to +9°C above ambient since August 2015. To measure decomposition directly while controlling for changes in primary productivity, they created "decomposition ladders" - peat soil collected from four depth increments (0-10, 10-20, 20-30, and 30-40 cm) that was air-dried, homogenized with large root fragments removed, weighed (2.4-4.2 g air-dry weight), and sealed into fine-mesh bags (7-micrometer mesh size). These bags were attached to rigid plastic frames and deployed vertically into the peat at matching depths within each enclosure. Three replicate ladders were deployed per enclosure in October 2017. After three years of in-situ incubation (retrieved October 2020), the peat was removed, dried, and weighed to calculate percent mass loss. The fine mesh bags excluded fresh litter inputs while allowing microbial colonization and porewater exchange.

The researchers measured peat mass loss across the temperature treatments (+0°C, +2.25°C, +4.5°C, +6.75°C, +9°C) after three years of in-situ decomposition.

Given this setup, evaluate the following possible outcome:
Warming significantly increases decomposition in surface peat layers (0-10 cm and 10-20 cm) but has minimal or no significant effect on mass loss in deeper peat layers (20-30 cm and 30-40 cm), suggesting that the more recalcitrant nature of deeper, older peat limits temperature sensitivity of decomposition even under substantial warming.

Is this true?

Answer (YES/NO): NO